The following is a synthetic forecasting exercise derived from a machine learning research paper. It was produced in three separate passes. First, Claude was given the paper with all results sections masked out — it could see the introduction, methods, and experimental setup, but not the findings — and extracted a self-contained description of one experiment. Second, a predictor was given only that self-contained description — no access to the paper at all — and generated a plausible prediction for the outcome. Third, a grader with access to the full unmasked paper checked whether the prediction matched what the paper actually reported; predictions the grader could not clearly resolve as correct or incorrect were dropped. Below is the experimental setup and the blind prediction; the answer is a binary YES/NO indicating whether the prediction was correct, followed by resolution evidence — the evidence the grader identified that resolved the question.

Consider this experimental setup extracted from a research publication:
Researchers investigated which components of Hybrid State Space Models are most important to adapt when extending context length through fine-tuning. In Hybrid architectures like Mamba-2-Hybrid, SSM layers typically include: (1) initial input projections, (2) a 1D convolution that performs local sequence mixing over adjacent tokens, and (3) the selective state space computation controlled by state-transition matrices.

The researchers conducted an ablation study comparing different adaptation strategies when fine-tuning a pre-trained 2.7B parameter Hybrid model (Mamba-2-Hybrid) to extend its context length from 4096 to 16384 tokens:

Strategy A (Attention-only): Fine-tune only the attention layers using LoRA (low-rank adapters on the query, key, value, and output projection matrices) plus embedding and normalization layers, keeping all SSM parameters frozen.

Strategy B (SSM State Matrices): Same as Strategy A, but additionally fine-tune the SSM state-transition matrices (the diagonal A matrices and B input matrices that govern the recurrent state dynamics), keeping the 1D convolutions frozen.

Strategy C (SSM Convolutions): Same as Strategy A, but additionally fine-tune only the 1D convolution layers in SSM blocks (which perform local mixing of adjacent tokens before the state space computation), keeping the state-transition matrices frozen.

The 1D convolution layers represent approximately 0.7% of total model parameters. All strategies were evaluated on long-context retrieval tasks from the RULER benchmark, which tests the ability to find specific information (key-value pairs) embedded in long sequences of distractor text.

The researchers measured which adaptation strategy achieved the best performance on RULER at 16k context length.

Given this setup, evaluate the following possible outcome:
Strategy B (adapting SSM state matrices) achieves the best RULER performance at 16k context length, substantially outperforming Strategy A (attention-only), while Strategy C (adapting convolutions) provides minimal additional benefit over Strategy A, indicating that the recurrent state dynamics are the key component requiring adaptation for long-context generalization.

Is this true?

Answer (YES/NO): NO